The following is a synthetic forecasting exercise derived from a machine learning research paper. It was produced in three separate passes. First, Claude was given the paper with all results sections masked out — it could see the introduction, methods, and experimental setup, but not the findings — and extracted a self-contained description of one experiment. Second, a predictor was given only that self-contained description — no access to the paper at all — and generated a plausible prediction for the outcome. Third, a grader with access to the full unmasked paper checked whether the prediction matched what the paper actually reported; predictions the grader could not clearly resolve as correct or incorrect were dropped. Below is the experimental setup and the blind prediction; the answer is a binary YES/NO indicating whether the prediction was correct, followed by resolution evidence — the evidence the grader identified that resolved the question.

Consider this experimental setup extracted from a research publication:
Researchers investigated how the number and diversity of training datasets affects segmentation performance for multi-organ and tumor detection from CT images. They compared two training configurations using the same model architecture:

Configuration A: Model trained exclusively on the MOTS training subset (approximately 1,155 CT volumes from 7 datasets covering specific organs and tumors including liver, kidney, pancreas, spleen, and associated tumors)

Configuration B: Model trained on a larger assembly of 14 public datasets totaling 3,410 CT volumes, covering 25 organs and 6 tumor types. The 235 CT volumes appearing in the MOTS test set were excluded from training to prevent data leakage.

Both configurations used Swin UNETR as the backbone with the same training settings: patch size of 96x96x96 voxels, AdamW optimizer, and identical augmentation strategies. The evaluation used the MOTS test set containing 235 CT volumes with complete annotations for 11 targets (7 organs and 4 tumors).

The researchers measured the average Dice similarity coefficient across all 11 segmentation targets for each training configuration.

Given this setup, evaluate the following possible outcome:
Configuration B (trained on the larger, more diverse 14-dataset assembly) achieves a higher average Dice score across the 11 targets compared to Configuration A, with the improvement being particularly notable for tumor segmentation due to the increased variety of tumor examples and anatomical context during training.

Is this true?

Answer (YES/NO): YES